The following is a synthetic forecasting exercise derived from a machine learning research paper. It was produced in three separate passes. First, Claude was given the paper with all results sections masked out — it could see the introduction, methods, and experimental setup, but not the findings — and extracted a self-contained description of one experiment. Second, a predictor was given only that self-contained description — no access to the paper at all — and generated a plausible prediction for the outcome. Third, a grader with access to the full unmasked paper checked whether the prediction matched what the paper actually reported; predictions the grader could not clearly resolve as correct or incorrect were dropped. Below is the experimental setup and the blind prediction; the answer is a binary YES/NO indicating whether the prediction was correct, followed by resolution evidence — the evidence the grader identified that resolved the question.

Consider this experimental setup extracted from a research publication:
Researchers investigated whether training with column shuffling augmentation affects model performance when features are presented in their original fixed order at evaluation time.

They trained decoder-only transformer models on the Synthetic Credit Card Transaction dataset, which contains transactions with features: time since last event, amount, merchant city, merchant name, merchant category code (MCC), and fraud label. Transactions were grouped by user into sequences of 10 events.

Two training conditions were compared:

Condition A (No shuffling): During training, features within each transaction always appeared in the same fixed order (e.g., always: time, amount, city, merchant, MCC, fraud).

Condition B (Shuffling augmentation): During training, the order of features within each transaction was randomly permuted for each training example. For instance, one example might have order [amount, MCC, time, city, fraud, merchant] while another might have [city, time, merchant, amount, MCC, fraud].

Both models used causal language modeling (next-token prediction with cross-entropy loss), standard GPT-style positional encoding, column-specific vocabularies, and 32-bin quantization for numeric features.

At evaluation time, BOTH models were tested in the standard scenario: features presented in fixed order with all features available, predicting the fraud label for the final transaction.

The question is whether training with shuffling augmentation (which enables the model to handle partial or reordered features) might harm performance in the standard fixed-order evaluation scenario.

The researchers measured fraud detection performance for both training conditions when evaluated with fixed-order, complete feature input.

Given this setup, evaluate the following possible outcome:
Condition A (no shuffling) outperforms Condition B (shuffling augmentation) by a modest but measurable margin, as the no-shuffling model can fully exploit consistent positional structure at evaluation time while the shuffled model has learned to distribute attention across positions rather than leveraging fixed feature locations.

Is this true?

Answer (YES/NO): YES